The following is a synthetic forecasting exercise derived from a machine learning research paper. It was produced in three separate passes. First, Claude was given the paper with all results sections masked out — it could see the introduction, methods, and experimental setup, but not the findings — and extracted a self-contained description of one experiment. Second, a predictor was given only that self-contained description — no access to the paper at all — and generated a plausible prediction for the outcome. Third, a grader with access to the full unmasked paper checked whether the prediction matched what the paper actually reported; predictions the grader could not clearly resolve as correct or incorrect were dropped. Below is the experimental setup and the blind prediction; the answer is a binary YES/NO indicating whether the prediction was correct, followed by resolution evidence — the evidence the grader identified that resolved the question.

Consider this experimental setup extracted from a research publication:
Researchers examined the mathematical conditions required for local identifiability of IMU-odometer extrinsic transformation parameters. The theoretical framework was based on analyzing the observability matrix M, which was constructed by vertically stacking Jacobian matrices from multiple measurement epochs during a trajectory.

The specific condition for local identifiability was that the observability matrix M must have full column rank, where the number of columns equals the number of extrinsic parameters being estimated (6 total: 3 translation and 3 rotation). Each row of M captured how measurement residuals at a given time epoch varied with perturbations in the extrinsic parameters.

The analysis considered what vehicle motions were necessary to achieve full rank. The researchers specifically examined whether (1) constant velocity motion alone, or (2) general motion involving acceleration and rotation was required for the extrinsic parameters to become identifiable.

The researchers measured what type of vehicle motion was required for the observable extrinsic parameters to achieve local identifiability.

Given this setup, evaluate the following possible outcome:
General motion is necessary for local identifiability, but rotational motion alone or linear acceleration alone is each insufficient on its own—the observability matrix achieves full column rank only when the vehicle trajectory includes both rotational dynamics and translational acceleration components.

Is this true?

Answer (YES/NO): NO